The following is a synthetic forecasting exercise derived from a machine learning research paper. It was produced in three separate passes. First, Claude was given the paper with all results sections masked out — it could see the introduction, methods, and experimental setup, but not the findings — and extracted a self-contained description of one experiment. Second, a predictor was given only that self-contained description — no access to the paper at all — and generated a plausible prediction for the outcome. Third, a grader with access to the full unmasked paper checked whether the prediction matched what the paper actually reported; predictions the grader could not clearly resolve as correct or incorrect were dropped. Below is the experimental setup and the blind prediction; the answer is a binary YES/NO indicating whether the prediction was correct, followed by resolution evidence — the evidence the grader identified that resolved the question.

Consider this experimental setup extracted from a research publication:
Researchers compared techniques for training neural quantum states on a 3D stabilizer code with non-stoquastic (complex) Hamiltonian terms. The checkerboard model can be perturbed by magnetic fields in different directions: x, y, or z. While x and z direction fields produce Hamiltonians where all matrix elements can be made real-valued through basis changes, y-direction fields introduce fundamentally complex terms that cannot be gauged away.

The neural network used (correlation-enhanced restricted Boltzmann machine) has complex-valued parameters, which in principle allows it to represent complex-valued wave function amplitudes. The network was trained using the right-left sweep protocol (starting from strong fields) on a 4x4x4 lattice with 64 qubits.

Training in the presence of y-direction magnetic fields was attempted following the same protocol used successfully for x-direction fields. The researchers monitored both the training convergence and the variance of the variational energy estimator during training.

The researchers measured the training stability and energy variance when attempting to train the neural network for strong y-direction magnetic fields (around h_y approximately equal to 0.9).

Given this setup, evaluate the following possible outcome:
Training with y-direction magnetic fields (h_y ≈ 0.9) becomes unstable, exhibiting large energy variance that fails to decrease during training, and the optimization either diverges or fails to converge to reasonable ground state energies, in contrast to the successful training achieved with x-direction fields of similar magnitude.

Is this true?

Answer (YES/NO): YES